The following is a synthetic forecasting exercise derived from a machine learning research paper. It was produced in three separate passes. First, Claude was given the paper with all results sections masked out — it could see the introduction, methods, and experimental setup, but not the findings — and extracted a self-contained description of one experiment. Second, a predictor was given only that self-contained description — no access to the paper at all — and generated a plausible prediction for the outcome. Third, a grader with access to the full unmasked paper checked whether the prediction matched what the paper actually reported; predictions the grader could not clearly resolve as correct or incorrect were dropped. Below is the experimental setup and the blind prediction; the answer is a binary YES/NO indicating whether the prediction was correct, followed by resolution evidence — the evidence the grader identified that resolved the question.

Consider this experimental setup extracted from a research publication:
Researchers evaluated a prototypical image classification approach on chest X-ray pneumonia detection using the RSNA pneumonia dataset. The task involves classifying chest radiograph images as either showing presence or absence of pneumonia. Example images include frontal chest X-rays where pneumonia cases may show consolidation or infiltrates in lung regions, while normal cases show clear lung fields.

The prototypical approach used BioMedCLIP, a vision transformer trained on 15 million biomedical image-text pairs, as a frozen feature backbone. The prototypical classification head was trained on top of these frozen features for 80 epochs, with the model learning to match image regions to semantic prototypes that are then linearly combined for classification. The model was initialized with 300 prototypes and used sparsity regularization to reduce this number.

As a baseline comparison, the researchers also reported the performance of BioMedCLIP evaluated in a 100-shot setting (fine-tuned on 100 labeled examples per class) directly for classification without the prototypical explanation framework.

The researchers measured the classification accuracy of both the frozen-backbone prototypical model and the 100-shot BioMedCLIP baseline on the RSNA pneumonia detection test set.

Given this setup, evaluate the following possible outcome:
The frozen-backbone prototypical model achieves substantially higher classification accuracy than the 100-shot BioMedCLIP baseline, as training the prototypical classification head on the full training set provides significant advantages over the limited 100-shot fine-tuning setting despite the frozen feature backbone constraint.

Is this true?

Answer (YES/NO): NO